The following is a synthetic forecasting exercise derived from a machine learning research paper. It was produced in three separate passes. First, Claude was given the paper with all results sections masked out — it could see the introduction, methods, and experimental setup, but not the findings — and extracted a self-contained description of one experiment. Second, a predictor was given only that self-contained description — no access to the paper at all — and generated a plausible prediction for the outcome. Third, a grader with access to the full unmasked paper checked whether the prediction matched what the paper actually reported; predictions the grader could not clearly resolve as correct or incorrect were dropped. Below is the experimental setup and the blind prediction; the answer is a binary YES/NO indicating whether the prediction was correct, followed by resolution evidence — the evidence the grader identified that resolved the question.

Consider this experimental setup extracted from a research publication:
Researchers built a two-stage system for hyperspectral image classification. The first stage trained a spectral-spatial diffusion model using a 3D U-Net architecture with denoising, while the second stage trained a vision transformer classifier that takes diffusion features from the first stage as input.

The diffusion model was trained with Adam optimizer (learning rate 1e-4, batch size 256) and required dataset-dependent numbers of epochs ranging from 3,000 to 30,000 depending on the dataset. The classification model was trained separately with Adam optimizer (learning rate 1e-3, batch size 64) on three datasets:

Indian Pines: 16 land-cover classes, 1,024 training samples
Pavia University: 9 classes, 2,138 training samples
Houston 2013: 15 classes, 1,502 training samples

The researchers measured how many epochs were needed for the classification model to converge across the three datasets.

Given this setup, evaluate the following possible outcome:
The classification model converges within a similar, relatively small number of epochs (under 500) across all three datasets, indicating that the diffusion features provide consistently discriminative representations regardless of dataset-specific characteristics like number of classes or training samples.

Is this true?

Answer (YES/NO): YES